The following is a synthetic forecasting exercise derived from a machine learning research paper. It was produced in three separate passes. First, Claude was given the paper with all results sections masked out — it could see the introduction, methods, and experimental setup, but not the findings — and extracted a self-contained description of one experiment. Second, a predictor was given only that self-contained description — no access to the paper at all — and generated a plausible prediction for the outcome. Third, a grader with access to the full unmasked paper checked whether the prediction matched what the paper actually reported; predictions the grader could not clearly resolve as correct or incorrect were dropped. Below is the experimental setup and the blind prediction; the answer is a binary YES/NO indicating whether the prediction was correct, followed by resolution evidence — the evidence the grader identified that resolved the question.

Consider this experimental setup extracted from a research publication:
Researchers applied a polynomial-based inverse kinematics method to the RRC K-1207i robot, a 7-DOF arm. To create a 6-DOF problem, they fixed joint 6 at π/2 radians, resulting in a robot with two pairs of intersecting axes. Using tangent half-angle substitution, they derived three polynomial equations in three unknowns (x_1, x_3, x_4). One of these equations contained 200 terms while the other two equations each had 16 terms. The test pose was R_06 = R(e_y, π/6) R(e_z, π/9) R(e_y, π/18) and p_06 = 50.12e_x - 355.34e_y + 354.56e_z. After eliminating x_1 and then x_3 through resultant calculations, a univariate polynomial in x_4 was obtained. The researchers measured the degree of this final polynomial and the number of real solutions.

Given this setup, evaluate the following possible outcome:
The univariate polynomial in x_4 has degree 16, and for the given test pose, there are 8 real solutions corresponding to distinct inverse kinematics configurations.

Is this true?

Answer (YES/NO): NO